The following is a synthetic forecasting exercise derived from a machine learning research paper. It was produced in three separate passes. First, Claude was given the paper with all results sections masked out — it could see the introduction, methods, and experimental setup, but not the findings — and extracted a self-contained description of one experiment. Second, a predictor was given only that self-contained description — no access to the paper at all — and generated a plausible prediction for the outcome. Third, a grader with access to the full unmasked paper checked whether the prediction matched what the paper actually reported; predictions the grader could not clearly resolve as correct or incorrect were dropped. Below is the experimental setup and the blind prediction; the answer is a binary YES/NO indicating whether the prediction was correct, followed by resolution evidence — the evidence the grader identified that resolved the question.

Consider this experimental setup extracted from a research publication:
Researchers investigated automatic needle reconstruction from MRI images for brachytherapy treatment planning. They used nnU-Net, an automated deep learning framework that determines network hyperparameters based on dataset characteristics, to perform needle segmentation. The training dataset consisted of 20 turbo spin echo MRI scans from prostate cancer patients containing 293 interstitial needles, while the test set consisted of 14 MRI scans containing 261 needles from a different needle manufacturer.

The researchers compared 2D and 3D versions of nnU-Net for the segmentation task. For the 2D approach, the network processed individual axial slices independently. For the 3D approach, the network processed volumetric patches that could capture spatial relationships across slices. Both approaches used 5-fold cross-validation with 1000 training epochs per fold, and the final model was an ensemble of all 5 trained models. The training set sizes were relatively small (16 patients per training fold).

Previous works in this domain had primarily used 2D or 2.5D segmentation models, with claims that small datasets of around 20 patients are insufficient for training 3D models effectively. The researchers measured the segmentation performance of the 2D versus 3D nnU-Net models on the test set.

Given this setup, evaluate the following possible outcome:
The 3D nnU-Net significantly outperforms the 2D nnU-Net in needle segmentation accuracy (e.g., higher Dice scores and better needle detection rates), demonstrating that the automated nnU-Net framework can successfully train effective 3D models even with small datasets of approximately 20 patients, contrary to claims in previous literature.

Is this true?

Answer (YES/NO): NO